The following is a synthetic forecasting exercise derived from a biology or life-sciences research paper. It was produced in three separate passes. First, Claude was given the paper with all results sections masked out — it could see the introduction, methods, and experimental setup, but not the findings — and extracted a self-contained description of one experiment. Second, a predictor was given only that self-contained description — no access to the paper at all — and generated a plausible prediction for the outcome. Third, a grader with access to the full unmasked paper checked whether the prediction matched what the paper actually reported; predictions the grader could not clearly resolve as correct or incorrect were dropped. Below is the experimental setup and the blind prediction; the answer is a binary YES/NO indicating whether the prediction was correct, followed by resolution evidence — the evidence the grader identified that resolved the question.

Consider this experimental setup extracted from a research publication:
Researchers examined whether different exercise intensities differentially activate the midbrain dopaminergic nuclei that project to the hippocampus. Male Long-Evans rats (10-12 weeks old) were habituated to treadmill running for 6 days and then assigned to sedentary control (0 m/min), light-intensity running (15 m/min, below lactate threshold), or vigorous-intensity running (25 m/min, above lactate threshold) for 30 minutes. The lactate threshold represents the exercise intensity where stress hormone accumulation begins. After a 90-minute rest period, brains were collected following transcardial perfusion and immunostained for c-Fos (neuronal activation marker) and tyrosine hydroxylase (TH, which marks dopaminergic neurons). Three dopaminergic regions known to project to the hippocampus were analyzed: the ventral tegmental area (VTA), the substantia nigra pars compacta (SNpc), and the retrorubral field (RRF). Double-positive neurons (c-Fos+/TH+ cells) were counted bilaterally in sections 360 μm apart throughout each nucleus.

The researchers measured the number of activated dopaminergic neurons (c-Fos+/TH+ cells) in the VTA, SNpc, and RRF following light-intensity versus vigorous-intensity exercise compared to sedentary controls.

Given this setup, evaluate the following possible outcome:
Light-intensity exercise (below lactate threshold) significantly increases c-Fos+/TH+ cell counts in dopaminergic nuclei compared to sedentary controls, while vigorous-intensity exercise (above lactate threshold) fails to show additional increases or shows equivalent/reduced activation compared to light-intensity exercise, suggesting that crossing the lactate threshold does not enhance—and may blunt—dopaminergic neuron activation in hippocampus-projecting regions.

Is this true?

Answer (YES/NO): NO